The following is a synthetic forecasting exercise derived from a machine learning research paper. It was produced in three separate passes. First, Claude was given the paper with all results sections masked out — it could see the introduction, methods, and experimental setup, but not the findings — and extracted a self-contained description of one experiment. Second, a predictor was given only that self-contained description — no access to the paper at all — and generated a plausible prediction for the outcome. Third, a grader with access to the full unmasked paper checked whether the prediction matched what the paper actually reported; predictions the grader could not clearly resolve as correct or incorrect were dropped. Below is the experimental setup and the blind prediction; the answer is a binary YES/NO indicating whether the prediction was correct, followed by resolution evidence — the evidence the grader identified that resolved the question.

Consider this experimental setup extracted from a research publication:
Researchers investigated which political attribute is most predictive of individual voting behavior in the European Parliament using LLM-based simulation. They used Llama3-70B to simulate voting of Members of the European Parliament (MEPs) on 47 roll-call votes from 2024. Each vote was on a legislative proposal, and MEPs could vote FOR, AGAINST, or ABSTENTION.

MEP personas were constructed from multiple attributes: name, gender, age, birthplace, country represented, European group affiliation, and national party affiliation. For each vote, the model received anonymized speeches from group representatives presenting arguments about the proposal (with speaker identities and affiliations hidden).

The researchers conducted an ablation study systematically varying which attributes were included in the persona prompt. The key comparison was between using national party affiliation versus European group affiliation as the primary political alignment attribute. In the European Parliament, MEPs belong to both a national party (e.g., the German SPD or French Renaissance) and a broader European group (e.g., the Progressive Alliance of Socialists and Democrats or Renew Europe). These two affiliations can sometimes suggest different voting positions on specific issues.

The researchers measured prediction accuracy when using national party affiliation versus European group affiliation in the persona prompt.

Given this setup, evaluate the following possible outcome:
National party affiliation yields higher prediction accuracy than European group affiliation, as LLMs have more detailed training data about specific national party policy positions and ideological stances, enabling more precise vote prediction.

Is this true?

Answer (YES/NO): YES